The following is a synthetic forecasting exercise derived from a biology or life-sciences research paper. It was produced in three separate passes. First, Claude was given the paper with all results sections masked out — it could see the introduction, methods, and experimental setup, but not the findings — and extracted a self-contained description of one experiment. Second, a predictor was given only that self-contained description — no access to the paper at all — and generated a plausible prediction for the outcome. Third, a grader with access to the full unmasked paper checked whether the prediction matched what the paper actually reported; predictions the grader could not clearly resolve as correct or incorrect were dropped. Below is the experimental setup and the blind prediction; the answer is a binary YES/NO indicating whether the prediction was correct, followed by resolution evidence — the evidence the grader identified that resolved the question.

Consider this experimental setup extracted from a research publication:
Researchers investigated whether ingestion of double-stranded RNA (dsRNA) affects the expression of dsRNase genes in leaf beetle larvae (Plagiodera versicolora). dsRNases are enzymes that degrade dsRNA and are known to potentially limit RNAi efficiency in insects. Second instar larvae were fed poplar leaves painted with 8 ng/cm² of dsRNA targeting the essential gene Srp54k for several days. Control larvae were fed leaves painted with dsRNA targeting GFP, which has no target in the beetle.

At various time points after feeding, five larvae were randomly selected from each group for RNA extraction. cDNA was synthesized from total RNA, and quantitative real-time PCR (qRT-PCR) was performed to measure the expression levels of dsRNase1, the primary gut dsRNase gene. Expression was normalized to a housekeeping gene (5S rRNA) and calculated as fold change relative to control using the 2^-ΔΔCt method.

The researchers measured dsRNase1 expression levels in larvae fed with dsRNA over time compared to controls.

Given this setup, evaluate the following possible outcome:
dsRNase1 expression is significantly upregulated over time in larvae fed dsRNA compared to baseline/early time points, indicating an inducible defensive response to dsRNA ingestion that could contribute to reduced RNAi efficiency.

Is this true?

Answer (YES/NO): YES